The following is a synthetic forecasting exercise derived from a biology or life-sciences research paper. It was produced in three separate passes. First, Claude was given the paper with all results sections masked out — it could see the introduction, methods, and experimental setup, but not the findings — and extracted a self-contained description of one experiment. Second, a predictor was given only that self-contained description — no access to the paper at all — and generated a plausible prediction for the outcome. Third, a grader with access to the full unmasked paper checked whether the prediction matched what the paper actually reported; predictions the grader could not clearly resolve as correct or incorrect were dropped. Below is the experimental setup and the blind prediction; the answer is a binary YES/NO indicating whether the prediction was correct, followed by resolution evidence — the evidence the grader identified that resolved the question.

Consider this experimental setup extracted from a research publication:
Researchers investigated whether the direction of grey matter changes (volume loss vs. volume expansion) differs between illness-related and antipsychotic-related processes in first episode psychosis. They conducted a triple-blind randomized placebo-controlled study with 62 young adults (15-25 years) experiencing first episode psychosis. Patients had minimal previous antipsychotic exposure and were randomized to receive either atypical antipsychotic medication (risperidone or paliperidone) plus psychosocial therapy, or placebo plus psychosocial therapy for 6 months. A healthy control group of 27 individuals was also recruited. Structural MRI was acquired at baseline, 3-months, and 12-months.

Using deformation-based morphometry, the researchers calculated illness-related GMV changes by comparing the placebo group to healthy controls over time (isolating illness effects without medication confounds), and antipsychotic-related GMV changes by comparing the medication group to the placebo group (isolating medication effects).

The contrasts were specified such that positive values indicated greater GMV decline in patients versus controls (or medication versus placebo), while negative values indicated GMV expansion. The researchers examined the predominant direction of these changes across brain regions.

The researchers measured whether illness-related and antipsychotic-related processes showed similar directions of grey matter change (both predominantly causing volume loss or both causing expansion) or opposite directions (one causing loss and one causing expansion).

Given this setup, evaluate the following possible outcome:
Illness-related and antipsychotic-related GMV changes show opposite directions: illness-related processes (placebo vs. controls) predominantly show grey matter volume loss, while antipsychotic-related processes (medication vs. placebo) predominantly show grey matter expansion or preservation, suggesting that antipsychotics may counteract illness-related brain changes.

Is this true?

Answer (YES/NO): YES